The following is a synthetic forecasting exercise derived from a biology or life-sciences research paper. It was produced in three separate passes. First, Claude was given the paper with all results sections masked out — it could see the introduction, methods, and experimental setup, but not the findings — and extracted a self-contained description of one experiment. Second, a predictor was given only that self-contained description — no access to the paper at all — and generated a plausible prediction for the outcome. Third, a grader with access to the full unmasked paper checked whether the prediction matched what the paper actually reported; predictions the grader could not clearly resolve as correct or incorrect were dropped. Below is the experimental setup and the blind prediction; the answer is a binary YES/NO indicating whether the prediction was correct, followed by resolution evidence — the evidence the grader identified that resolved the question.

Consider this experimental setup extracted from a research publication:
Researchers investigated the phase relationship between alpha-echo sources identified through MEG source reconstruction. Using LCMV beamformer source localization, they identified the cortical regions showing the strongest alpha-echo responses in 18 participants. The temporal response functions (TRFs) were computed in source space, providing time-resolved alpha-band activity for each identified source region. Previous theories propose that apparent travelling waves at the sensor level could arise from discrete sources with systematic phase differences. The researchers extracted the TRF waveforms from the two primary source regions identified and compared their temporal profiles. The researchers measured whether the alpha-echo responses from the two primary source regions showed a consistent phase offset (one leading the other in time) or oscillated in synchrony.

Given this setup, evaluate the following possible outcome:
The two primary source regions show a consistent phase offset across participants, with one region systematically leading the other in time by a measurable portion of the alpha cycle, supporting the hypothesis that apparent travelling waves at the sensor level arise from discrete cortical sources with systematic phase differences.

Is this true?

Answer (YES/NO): YES